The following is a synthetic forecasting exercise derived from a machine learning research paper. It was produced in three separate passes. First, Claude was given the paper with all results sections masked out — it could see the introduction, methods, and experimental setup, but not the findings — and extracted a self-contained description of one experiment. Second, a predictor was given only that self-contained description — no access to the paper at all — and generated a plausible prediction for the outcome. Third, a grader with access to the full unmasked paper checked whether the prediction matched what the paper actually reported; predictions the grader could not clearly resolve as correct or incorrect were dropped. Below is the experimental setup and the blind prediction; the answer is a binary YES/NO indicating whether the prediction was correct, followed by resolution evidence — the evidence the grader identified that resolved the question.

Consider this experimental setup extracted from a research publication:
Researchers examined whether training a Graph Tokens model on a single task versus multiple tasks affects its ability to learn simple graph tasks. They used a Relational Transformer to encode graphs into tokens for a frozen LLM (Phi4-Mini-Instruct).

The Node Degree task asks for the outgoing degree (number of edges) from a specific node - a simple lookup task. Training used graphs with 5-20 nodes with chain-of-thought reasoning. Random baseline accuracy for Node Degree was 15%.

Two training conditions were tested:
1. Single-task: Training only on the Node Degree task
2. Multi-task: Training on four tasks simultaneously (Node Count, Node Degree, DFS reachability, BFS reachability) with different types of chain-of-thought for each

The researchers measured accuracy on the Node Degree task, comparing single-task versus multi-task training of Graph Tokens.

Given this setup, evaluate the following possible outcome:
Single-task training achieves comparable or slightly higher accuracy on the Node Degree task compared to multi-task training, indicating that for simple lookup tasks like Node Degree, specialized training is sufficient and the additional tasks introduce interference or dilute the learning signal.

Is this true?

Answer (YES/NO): NO